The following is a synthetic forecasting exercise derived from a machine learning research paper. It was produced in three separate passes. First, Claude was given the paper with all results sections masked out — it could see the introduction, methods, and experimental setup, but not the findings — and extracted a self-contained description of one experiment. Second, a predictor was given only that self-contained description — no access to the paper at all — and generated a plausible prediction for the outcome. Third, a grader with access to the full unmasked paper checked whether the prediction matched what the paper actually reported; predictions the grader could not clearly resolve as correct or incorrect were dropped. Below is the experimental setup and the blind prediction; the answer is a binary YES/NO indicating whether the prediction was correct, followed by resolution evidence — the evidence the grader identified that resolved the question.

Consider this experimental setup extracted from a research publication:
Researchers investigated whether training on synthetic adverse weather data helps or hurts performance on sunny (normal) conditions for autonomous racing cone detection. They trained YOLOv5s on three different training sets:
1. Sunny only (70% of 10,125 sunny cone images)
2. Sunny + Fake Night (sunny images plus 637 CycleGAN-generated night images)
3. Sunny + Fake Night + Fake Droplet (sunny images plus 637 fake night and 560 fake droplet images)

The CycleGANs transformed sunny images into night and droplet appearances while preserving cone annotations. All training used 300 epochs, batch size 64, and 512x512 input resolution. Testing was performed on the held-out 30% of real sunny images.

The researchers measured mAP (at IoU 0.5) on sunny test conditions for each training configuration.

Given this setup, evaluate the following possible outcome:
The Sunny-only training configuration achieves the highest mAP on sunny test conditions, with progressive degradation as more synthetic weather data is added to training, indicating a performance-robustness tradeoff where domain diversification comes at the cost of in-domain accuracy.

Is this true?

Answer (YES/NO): NO